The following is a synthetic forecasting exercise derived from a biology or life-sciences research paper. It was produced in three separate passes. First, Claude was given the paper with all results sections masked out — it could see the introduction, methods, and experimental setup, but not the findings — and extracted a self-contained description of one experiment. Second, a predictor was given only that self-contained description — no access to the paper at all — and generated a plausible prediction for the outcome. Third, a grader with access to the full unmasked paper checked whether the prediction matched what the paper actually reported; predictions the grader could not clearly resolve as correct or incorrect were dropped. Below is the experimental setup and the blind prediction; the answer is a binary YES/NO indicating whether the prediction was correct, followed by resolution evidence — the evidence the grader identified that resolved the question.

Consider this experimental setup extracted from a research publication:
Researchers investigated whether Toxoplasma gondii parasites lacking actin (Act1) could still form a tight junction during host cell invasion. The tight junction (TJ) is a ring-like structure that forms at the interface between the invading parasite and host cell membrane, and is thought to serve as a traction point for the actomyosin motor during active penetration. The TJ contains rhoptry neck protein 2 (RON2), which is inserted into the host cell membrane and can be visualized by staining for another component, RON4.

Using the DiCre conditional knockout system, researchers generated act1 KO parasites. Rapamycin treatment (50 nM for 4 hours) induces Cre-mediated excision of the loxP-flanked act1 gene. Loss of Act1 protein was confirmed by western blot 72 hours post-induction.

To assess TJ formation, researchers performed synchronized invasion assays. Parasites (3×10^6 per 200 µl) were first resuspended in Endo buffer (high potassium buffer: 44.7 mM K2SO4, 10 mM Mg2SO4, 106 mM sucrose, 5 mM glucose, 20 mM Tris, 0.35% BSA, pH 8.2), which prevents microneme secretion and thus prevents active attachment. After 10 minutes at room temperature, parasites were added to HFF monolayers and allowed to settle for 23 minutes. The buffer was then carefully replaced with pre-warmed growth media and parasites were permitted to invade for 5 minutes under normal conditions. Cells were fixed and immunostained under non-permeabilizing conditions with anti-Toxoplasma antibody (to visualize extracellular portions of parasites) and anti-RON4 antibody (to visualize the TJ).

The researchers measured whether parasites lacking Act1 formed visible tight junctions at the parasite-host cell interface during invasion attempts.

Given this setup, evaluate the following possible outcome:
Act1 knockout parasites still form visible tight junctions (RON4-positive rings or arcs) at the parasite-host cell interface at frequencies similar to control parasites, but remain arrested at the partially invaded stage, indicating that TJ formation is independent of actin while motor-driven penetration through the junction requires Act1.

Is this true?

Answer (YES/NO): NO